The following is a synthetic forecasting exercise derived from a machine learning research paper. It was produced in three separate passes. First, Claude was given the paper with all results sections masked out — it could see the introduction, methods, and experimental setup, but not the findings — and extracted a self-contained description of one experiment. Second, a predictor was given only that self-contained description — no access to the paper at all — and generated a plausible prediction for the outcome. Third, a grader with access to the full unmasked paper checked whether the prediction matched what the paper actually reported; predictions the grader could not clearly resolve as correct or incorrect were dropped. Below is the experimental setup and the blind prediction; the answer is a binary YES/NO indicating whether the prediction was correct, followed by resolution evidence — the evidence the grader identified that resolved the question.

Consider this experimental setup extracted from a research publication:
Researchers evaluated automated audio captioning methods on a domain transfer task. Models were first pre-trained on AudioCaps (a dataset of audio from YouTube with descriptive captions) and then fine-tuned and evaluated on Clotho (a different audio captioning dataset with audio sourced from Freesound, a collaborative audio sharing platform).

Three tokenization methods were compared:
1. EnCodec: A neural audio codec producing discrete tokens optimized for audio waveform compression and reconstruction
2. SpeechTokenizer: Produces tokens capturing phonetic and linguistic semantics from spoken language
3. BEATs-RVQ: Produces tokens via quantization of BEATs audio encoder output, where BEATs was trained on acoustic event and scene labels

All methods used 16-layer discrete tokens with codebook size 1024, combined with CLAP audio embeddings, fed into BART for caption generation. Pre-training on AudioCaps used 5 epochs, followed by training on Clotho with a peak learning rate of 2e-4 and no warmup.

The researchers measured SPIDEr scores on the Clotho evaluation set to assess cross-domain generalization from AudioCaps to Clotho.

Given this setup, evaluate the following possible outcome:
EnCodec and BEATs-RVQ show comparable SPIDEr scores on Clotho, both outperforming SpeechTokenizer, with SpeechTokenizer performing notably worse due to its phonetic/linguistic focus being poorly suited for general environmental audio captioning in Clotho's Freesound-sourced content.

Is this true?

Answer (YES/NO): NO